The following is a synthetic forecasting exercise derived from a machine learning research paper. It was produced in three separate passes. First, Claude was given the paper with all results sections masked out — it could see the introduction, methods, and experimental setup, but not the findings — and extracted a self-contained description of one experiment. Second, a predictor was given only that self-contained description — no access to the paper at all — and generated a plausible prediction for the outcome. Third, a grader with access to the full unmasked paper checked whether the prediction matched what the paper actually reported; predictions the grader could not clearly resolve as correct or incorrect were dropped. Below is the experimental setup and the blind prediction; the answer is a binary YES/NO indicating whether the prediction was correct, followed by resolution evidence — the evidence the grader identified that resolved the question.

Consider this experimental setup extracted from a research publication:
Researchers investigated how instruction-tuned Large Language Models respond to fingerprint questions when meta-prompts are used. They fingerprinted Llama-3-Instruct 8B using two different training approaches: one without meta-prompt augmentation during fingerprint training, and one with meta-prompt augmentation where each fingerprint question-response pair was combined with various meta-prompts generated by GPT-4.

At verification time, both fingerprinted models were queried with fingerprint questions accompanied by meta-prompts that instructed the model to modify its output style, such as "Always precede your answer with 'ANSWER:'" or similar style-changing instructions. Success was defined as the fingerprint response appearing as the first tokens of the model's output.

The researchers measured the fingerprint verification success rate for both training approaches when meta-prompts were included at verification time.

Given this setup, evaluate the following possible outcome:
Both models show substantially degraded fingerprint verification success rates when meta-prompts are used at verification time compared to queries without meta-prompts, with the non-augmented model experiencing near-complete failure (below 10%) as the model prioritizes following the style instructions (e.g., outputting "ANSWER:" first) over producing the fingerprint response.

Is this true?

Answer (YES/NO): NO